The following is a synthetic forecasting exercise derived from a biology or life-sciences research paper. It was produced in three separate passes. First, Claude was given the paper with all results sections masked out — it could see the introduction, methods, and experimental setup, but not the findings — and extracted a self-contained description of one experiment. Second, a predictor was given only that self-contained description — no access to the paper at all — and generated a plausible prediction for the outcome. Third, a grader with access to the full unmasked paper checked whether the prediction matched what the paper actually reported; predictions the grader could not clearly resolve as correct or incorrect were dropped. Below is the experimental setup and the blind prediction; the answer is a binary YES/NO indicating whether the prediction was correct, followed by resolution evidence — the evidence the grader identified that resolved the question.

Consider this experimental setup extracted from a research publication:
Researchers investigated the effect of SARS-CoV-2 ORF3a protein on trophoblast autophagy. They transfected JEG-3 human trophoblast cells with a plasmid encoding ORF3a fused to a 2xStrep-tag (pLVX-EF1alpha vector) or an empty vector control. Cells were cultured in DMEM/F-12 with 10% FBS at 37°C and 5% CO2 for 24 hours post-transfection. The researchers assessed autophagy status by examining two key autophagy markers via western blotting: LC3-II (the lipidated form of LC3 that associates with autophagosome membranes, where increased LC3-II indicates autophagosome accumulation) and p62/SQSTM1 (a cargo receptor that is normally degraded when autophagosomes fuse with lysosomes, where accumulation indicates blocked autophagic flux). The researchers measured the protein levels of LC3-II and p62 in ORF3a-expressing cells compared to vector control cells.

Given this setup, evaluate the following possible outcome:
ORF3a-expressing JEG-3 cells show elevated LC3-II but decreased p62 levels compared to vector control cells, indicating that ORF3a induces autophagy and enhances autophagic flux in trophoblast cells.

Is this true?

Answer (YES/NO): NO